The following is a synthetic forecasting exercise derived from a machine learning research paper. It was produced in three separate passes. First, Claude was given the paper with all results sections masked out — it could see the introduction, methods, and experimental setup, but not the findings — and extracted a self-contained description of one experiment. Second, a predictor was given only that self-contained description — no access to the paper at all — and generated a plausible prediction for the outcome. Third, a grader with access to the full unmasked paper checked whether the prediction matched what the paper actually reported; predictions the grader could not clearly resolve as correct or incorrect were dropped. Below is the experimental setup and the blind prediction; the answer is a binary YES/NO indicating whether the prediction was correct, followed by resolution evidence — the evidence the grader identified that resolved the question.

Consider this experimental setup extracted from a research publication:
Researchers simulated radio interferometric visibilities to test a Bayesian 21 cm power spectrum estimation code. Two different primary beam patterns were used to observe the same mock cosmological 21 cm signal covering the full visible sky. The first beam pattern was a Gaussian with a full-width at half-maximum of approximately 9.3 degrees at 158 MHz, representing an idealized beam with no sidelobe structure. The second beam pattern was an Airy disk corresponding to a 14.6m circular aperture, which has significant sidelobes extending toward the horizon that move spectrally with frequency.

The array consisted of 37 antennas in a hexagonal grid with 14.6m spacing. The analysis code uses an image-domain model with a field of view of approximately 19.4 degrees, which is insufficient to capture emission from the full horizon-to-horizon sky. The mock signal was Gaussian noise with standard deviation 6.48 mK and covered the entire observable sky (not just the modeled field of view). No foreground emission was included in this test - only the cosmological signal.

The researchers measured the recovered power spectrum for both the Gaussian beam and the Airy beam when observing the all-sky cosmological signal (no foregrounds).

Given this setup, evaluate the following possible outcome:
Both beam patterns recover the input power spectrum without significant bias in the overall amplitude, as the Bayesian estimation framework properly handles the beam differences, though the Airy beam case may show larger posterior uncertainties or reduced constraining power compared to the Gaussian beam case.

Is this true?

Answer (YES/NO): YES